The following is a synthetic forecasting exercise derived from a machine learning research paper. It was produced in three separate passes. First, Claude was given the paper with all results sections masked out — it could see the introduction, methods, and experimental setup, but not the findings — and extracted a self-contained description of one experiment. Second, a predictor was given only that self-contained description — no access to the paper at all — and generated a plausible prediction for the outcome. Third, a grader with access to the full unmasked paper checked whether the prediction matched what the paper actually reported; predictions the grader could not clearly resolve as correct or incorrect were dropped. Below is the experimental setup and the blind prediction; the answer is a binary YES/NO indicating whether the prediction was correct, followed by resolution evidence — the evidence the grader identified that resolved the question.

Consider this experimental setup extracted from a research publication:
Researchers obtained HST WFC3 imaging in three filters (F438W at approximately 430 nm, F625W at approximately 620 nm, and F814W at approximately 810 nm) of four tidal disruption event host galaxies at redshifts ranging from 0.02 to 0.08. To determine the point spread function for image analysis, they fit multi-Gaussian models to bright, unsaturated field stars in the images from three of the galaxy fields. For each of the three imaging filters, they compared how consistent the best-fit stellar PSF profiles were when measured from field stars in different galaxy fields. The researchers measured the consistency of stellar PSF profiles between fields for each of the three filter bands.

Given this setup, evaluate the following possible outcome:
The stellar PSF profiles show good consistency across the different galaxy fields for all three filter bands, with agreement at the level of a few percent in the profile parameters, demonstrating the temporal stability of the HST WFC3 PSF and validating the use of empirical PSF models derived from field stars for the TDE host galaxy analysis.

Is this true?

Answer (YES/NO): NO